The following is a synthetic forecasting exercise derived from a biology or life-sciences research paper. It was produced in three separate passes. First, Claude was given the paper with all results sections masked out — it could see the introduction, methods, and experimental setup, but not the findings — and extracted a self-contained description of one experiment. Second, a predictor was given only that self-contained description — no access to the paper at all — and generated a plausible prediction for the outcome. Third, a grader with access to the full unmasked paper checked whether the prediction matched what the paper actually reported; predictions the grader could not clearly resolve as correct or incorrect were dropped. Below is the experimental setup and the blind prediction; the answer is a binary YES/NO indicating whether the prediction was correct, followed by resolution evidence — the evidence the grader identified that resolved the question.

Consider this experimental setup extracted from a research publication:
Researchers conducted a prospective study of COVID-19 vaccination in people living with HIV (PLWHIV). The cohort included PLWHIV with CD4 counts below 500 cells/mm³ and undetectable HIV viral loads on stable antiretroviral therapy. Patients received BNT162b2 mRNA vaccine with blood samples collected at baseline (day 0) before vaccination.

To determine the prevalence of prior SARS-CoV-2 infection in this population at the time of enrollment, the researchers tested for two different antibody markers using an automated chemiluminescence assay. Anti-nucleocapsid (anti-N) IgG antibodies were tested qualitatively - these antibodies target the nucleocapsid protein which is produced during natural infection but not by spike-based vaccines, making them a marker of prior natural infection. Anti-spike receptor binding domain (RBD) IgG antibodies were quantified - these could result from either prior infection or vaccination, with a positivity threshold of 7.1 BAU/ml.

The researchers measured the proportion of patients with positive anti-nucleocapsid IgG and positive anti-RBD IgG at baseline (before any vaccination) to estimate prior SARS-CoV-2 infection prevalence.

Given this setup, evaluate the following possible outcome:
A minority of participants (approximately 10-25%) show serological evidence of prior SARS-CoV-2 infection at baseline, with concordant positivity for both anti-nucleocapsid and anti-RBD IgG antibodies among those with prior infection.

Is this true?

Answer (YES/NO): NO